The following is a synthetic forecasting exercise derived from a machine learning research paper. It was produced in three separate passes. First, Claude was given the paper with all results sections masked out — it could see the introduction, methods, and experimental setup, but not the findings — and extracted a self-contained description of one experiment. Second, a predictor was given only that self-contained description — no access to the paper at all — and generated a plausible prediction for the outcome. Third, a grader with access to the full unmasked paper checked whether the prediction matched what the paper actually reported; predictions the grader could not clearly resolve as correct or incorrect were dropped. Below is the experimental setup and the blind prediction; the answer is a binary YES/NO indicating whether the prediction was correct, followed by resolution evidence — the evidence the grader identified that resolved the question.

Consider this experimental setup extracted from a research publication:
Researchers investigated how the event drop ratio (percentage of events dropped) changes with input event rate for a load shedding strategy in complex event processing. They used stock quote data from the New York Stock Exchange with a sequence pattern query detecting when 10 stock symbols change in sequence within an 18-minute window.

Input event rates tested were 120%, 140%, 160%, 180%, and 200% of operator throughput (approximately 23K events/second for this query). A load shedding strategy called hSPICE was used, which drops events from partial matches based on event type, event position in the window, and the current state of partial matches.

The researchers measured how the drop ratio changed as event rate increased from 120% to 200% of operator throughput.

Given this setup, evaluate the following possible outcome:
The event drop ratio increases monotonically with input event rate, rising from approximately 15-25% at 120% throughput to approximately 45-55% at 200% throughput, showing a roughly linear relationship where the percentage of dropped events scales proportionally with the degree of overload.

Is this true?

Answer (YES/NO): NO